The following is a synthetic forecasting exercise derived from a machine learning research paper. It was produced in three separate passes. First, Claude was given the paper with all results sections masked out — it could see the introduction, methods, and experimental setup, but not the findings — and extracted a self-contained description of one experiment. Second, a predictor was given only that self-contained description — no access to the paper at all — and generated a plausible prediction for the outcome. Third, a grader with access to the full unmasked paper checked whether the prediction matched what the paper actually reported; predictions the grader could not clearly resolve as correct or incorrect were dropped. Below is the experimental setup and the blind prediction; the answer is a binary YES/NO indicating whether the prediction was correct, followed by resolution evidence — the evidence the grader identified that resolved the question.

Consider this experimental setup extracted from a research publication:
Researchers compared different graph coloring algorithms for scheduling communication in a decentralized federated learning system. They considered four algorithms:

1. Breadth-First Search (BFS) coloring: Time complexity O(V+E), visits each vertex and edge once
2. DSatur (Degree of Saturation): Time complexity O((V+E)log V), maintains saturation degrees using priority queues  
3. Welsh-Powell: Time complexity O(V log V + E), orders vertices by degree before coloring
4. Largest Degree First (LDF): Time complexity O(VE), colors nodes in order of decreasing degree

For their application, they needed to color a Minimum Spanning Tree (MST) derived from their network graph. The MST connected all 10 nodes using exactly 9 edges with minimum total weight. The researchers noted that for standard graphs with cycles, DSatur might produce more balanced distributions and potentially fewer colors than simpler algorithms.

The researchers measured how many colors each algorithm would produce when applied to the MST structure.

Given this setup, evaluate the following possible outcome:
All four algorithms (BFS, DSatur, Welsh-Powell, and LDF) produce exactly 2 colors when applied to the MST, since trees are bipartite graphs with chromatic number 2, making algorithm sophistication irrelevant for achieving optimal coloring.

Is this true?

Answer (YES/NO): YES